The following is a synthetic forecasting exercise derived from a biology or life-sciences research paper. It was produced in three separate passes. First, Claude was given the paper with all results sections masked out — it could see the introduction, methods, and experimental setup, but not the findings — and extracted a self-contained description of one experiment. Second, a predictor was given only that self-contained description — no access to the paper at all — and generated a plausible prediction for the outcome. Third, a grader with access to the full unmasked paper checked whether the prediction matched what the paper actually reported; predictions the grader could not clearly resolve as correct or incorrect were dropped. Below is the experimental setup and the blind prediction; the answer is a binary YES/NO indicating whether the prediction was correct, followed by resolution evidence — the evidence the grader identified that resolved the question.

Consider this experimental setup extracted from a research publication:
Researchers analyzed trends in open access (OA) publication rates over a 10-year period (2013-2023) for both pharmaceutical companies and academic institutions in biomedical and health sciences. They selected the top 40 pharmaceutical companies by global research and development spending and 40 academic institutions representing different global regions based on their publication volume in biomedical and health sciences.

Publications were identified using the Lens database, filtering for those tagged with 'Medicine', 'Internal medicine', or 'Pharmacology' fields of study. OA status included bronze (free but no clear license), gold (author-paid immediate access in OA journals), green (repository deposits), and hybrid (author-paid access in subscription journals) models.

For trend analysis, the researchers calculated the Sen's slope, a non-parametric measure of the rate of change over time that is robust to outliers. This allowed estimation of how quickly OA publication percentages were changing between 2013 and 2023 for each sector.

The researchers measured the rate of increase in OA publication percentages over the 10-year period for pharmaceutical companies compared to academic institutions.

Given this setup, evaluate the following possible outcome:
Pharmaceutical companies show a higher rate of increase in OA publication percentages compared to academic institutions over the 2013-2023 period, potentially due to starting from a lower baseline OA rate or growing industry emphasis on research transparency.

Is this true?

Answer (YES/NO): YES